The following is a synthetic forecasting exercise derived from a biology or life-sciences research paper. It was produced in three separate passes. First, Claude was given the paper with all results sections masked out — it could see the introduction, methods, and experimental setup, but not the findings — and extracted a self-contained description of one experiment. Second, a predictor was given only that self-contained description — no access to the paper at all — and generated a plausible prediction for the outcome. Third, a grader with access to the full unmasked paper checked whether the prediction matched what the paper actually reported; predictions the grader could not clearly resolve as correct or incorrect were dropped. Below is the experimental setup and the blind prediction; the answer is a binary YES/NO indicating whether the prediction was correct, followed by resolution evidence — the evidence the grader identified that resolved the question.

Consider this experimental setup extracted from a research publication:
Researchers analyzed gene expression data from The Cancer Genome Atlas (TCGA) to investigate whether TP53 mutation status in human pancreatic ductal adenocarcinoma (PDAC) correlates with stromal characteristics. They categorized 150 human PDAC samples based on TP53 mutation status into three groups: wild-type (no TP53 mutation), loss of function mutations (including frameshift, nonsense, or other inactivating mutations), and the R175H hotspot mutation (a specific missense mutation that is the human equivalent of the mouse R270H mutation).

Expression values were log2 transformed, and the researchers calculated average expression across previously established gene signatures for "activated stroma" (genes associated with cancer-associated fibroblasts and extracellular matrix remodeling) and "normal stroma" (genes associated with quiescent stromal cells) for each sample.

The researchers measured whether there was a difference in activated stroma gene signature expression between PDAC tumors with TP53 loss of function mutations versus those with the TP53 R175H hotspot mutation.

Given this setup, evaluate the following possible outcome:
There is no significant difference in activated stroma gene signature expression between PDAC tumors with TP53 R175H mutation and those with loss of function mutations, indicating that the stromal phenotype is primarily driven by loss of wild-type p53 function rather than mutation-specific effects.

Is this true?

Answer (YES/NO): NO